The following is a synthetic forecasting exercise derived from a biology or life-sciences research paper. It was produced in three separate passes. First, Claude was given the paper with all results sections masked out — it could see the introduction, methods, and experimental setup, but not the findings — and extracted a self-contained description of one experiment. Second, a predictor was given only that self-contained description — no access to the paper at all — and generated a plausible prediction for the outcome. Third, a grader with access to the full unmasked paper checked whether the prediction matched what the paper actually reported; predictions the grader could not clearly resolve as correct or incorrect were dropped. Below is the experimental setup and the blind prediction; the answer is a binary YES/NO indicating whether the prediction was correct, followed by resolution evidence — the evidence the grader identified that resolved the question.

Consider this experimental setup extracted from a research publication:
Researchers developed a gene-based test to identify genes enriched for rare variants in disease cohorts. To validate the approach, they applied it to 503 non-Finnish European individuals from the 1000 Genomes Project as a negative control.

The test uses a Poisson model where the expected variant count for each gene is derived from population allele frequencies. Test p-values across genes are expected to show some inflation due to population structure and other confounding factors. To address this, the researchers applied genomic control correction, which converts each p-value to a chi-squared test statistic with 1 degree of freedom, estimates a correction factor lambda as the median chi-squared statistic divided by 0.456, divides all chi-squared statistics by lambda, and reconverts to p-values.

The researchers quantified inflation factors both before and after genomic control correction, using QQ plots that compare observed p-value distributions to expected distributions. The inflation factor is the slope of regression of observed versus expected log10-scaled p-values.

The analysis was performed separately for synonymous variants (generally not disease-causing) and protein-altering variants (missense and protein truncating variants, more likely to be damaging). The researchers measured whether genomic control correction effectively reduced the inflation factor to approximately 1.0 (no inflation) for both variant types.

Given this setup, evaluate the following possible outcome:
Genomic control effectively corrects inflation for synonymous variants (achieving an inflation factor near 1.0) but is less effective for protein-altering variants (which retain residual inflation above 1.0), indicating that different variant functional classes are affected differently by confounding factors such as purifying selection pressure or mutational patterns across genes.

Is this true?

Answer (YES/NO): NO